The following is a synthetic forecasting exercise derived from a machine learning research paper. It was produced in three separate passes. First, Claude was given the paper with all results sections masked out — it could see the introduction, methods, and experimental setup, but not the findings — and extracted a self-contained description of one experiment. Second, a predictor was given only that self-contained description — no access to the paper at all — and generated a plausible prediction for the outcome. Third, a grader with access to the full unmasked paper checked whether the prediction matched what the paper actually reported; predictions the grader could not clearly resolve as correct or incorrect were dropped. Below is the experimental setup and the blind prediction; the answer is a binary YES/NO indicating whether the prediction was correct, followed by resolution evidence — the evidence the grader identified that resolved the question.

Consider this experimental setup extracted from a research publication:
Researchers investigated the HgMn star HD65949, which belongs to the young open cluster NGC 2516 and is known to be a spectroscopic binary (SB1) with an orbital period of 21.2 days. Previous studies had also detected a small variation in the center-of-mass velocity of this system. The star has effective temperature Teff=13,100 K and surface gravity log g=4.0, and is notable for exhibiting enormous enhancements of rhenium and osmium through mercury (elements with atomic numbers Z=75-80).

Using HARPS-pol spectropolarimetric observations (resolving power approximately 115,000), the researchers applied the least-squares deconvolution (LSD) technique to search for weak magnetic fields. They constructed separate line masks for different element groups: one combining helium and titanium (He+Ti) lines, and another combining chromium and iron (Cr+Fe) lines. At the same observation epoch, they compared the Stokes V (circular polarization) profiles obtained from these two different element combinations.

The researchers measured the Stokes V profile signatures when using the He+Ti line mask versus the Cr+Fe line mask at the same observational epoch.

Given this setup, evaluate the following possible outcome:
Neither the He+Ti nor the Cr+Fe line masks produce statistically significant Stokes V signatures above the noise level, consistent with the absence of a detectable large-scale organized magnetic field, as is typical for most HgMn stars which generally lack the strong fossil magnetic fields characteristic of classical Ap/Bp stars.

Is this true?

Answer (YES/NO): NO